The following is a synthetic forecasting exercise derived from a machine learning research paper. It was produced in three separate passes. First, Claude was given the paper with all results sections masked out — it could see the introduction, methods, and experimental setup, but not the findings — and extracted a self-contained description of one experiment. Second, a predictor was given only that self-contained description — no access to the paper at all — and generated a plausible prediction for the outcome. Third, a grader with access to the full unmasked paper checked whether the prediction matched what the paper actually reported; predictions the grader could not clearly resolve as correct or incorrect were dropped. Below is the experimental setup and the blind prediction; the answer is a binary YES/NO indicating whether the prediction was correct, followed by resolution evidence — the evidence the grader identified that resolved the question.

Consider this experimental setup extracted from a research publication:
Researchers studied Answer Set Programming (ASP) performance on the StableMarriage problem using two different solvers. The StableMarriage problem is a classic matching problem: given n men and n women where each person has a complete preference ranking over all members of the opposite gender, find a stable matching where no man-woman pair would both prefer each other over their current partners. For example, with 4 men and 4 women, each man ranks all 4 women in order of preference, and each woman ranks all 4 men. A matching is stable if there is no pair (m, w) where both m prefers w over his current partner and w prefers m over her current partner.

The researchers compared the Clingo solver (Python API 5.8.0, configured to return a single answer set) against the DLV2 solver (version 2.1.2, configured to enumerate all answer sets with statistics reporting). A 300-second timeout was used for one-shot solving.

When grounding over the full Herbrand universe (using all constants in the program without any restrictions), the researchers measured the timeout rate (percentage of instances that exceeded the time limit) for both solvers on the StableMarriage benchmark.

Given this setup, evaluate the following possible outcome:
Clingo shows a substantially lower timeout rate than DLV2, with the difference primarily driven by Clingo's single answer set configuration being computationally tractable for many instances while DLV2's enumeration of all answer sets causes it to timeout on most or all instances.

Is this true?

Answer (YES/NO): NO